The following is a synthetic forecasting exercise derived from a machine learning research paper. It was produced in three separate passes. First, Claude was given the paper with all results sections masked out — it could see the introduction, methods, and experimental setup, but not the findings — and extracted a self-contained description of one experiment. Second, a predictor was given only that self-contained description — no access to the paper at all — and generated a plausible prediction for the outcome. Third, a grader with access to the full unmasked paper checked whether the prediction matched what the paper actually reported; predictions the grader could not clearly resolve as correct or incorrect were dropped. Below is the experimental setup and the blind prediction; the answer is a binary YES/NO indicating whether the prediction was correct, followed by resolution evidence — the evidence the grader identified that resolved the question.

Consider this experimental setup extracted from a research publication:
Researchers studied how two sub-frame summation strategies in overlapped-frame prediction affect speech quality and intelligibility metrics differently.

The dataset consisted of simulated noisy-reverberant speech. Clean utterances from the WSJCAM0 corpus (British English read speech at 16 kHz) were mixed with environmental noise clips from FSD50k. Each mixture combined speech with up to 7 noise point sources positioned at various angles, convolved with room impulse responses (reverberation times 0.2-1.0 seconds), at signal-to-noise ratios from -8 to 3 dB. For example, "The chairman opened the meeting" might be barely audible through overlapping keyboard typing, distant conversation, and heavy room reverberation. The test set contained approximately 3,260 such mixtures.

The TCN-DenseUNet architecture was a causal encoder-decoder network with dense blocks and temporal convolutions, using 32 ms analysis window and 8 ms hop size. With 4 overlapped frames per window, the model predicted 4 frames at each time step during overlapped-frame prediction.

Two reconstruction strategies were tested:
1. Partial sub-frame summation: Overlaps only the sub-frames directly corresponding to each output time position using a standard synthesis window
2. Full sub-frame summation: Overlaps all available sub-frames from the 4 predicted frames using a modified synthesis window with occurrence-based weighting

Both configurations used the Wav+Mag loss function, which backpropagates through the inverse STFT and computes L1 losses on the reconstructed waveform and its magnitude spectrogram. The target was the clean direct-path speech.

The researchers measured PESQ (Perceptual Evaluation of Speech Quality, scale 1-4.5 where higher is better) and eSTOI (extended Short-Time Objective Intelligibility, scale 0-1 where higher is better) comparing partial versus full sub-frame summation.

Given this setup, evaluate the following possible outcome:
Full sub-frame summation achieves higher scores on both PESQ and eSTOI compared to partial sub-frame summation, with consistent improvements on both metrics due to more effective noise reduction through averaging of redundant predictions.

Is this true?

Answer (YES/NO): YES